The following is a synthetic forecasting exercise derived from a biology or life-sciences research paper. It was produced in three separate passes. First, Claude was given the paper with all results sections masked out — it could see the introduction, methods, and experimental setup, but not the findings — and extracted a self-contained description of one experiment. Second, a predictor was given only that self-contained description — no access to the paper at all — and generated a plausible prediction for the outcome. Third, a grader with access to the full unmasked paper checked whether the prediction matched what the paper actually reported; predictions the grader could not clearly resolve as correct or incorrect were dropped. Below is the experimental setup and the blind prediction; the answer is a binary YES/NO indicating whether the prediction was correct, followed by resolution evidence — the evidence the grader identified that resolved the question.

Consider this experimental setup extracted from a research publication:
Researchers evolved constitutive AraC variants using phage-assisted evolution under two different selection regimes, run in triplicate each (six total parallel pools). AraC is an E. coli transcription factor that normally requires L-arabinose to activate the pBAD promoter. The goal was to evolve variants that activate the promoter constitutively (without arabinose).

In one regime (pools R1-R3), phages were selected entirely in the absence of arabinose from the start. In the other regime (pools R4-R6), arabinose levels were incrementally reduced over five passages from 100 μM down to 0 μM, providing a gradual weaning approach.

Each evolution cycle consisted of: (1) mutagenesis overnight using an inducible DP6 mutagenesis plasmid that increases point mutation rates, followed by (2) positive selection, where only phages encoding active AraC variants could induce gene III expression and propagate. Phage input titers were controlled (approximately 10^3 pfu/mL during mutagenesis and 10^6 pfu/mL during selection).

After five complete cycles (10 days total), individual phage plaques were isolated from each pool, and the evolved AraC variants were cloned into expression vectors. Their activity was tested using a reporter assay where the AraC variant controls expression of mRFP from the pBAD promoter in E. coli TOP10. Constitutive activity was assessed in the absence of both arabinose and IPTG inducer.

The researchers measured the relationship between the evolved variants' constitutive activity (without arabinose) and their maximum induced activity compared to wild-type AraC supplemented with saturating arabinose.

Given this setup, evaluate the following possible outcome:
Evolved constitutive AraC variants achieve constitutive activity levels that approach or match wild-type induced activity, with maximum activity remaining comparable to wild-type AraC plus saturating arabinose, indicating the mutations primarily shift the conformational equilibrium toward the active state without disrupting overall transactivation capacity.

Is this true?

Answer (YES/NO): YES